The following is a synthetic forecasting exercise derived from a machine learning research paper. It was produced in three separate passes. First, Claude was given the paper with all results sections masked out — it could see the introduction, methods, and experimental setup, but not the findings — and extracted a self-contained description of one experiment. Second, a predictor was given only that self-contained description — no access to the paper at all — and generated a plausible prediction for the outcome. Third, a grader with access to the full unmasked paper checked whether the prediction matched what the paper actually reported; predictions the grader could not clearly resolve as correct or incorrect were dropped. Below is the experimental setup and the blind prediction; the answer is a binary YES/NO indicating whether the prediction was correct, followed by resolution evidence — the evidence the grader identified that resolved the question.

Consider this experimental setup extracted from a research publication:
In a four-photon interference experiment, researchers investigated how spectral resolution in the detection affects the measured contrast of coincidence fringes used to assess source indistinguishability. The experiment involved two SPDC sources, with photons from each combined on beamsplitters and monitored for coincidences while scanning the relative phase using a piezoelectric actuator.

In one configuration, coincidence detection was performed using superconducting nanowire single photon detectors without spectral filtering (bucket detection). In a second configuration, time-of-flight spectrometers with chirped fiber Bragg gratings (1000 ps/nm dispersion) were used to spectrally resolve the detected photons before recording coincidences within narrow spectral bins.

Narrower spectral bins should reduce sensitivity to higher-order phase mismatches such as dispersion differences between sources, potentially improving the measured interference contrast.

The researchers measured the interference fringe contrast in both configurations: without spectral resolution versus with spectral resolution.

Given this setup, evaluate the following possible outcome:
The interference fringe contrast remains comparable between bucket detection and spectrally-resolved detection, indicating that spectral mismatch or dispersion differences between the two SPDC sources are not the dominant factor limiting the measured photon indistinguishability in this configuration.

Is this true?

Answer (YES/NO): NO